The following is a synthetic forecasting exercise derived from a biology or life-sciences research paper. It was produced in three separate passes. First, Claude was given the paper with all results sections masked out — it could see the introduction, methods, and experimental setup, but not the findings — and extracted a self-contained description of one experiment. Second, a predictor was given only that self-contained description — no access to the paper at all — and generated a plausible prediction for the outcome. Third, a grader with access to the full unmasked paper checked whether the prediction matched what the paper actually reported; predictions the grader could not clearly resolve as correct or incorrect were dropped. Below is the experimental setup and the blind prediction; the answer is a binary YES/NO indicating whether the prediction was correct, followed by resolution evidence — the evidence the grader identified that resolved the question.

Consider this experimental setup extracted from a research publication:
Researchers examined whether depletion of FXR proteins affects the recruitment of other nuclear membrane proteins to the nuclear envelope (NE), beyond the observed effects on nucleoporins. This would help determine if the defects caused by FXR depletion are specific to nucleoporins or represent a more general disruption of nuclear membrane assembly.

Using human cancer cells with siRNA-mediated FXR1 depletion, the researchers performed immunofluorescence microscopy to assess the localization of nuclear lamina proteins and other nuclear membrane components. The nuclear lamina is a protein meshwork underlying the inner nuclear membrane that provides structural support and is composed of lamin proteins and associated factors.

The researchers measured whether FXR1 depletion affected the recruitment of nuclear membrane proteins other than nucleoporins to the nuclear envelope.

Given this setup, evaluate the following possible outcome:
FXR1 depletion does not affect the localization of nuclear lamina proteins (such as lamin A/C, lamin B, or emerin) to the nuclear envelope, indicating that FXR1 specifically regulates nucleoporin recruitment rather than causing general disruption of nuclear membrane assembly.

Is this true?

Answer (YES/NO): YES